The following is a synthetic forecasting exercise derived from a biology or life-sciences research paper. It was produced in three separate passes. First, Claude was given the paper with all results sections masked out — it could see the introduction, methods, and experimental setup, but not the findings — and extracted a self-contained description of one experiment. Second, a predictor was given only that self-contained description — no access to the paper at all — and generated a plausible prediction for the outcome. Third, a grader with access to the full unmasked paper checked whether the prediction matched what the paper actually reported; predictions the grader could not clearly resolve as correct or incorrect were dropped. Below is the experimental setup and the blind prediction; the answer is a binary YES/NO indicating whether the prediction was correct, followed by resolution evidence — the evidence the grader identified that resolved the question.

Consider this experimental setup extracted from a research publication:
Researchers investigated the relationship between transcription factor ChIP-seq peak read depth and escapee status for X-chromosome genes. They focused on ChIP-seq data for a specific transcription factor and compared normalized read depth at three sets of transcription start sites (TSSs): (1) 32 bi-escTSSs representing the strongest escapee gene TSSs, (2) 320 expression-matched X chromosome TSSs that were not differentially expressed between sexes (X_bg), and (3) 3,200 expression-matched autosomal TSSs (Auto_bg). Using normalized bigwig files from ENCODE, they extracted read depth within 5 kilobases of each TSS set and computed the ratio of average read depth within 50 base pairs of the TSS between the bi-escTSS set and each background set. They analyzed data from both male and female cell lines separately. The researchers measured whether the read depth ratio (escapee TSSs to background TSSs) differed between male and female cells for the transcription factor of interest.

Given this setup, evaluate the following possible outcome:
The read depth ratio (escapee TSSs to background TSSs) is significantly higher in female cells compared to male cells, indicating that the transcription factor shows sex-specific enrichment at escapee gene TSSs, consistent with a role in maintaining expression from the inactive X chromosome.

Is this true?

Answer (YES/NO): NO